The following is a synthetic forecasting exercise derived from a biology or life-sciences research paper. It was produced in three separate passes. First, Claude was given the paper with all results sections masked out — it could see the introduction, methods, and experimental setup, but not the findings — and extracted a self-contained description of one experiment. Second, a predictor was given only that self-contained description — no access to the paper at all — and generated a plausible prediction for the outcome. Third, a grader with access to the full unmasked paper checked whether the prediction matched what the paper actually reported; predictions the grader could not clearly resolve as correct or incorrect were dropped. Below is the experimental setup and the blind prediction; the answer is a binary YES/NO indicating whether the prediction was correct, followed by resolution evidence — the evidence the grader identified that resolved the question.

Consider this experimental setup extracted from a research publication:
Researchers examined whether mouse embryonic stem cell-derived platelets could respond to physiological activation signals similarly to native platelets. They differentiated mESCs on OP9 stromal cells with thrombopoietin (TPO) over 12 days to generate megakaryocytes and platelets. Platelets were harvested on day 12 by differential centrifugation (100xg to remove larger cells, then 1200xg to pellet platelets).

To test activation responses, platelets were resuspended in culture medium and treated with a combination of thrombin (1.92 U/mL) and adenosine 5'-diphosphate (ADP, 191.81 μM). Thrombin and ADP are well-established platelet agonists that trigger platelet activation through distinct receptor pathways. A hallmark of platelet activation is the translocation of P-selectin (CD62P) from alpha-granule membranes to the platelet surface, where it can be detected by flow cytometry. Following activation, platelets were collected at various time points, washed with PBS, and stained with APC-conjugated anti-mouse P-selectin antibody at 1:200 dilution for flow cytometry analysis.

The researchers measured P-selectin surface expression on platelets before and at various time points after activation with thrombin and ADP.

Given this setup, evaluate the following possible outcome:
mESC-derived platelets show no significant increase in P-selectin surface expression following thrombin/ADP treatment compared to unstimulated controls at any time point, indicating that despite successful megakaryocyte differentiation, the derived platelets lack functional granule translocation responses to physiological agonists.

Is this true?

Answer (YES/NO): NO